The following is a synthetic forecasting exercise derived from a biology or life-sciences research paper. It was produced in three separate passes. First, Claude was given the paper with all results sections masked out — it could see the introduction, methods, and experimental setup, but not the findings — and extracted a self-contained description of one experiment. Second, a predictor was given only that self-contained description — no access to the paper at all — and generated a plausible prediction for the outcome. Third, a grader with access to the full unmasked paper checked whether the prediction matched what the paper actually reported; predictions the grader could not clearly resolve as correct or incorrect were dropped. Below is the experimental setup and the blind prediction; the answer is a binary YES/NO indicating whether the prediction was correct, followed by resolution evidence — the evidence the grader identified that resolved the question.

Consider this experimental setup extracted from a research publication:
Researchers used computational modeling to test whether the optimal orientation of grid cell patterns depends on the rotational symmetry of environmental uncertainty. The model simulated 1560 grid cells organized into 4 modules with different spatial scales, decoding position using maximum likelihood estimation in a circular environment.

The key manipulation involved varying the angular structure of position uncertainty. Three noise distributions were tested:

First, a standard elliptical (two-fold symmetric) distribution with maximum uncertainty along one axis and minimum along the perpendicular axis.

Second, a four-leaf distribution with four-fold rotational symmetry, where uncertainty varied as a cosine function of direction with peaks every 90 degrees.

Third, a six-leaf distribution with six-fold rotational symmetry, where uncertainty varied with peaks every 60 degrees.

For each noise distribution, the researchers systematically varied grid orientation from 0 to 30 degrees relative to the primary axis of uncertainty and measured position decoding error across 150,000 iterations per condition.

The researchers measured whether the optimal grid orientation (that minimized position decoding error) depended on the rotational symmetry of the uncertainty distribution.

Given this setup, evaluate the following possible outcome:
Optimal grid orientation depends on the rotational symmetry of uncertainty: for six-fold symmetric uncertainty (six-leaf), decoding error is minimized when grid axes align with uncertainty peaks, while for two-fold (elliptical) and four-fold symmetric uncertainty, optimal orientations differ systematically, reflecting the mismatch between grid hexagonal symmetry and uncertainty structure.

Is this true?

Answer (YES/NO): NO